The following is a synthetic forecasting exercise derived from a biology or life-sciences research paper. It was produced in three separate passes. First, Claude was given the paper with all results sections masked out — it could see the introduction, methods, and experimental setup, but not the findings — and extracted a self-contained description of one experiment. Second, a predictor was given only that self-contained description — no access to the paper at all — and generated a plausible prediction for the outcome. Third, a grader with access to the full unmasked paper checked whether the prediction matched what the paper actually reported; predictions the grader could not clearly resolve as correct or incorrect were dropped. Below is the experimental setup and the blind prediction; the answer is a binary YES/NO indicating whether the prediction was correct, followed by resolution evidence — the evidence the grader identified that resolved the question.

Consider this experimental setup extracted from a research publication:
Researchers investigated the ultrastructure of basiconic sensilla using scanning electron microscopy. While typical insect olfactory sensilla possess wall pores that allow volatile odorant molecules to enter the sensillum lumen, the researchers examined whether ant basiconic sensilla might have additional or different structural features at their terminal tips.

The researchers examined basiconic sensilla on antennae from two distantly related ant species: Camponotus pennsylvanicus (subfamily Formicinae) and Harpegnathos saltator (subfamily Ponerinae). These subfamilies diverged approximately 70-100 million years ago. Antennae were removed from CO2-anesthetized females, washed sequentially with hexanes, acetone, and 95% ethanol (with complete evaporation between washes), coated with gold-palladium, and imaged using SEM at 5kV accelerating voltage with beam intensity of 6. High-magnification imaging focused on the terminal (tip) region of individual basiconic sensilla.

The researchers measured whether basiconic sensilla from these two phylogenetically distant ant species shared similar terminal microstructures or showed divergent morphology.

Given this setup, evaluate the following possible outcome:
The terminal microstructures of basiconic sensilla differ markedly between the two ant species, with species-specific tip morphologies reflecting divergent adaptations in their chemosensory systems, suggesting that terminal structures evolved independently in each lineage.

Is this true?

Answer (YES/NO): NO